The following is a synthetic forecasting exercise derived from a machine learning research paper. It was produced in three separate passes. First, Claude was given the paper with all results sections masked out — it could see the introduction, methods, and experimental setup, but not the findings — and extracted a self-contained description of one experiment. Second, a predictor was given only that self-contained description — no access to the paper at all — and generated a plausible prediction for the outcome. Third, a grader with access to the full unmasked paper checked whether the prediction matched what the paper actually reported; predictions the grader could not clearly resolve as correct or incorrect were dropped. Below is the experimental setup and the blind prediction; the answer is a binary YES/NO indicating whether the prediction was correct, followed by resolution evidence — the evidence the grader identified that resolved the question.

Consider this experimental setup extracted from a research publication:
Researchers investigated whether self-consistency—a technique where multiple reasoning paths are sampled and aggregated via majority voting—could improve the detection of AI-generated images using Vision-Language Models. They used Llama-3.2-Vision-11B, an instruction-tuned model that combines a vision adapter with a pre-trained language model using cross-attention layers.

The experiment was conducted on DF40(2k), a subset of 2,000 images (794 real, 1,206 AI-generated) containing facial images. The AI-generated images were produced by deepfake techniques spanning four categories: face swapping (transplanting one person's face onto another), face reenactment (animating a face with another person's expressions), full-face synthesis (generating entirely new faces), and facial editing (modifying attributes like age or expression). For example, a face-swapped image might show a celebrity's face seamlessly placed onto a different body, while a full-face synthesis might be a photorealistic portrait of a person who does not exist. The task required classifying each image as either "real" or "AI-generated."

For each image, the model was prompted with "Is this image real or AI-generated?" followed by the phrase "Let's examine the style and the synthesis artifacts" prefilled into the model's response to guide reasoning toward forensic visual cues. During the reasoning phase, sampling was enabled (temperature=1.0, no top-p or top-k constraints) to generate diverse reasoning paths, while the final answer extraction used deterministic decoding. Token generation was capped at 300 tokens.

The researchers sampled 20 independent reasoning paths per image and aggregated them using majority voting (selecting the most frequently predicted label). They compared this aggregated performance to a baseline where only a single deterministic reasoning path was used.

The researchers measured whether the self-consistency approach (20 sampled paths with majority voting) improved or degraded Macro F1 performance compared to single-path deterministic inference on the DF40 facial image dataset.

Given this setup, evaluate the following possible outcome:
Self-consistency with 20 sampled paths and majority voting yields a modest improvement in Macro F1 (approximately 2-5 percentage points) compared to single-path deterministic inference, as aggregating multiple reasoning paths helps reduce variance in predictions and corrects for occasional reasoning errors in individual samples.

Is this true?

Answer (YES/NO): NO